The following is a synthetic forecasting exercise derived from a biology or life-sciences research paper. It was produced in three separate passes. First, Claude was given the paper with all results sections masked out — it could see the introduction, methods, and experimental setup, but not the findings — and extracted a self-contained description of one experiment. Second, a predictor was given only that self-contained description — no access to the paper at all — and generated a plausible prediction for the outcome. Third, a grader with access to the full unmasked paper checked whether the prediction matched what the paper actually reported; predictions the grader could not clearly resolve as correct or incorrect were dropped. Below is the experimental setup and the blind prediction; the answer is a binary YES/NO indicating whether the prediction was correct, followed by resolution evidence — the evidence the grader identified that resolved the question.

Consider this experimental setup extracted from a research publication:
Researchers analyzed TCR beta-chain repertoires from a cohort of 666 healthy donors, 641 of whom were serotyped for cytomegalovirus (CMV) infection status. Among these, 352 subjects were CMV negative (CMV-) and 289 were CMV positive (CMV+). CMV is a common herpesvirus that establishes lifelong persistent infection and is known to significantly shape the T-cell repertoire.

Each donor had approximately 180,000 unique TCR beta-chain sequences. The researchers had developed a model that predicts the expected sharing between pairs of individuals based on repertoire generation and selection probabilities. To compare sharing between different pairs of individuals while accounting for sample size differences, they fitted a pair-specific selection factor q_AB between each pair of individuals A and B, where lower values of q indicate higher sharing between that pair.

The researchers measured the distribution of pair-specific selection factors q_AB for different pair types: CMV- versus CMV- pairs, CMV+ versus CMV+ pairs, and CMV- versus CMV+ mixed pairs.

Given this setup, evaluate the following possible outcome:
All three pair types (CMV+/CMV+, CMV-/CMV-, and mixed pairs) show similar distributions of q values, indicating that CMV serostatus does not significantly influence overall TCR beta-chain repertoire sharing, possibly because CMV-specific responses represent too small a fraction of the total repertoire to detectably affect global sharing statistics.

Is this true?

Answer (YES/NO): NO